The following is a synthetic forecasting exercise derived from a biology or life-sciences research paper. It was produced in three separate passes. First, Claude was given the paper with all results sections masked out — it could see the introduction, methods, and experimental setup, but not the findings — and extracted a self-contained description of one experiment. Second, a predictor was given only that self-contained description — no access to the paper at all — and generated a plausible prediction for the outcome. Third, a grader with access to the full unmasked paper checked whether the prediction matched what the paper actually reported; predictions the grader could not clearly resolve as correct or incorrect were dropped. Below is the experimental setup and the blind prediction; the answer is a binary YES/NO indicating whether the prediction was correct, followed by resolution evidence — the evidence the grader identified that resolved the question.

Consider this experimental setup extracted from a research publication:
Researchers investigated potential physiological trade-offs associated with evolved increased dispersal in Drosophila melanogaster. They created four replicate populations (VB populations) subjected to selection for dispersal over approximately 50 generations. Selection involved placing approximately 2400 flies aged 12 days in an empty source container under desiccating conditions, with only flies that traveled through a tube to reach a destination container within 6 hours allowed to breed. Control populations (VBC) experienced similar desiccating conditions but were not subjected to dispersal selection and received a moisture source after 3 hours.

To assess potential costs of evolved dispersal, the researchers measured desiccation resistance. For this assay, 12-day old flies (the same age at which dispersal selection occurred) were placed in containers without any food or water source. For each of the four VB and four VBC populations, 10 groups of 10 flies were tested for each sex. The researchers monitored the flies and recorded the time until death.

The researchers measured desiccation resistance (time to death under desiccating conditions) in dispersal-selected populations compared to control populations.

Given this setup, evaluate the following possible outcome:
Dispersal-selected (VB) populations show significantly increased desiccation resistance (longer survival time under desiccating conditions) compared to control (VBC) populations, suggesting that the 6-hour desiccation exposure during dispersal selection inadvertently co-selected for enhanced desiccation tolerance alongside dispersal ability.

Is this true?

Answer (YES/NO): NO